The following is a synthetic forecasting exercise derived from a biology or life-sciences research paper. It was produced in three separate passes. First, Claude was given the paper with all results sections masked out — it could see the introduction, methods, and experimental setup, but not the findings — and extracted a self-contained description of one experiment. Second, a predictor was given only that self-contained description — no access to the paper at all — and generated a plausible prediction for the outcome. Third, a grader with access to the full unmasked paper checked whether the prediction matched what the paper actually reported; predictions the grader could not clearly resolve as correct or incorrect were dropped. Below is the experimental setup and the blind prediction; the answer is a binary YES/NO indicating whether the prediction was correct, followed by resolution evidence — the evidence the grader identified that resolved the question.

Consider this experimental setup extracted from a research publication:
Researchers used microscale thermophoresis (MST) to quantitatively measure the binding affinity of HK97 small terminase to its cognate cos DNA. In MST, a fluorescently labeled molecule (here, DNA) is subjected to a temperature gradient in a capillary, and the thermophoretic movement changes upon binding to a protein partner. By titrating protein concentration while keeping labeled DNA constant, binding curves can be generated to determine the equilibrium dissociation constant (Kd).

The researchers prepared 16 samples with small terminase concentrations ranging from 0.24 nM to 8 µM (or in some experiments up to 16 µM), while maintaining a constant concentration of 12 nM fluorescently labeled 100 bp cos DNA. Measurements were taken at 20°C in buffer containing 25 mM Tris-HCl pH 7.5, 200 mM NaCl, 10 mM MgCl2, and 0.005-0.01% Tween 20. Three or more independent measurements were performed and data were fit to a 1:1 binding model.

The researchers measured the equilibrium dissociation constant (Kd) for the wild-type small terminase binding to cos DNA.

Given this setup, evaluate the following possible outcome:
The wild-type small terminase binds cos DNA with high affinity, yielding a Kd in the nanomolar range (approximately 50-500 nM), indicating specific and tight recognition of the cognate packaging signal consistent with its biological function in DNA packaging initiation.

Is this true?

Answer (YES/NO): YES